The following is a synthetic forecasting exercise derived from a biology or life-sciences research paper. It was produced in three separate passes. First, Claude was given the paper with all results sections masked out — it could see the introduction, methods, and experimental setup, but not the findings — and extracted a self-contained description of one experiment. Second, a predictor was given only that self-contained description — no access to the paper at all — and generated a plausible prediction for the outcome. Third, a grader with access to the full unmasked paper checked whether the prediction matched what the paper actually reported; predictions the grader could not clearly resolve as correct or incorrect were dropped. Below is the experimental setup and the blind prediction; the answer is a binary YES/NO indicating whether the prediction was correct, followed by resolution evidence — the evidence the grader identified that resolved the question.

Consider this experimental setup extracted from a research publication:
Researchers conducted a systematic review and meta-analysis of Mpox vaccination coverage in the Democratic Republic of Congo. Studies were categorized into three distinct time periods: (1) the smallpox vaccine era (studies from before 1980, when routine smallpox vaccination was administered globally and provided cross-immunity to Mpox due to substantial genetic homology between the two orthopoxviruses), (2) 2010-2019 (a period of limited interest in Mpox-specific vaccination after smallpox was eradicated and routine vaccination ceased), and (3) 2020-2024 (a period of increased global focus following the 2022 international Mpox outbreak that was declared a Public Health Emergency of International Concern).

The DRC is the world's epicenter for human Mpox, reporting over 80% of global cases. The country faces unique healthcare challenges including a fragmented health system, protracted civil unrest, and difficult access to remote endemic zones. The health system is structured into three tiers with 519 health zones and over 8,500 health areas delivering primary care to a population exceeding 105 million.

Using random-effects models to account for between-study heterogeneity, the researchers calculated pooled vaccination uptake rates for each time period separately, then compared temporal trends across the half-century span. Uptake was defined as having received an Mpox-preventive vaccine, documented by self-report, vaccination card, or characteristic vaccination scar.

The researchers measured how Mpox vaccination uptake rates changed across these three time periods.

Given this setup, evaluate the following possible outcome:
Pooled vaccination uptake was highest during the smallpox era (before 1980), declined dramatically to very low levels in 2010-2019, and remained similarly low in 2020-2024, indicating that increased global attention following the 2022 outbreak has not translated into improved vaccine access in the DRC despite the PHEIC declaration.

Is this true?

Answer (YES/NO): NO